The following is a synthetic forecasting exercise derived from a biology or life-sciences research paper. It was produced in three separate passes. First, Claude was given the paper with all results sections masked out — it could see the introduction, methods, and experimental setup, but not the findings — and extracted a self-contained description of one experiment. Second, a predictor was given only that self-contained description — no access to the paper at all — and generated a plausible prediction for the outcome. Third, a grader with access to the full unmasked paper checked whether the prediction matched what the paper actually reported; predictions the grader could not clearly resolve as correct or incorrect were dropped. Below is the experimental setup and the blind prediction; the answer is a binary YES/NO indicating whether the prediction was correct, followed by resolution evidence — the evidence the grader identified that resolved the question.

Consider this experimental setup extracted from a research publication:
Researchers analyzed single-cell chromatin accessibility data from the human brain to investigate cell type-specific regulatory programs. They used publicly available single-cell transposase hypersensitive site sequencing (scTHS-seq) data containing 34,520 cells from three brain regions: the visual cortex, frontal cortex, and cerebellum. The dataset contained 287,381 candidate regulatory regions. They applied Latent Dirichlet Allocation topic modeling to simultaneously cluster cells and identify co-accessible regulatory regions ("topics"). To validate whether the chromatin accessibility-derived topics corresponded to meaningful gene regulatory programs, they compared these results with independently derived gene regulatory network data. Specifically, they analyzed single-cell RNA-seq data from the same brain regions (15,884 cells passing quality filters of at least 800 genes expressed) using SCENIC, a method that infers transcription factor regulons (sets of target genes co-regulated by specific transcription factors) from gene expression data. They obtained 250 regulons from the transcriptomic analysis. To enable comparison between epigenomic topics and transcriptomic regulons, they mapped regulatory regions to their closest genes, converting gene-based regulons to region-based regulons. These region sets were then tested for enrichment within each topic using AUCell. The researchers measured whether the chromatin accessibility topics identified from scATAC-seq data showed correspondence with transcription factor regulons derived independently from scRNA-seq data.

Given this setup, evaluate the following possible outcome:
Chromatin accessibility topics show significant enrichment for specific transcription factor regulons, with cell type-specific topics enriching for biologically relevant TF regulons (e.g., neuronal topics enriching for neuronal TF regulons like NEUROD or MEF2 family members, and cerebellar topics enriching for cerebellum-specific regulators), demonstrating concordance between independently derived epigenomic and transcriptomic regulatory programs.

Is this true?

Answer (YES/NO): YES